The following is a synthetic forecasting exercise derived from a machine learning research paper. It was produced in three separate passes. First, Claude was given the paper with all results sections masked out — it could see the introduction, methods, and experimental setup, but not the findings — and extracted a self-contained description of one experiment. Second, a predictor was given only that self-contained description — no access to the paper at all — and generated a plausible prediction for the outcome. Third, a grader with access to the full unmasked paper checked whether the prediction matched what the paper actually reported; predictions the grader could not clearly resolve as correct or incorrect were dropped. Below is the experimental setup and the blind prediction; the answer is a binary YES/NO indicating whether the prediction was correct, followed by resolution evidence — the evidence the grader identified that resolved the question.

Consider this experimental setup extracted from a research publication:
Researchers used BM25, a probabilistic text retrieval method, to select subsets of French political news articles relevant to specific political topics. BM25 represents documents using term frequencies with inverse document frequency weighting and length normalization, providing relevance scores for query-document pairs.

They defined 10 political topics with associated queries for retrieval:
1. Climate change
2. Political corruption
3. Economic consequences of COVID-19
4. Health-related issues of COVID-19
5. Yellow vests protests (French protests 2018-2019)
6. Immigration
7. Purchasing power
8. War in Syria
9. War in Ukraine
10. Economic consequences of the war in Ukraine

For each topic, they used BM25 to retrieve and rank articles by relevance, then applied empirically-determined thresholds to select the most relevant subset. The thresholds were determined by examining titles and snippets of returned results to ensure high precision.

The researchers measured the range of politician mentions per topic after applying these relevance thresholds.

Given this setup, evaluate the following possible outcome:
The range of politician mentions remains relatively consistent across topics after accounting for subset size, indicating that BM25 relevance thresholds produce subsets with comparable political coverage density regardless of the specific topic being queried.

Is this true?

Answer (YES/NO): NO